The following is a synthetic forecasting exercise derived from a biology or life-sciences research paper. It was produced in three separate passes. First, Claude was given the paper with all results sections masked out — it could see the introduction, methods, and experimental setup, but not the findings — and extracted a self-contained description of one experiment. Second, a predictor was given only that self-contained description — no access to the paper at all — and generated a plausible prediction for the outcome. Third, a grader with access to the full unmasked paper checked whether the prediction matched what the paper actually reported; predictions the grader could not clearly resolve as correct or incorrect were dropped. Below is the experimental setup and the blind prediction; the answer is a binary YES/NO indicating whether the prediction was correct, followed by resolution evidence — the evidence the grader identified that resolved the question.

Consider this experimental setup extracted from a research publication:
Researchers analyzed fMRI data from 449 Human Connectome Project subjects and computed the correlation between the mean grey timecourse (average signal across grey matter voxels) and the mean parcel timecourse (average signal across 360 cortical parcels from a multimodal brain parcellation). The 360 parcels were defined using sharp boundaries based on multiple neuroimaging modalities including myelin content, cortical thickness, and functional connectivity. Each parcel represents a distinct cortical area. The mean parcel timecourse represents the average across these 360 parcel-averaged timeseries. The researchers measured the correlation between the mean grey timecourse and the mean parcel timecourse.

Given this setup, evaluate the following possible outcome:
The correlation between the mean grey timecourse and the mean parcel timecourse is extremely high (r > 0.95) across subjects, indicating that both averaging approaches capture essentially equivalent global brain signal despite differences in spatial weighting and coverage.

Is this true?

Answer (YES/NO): YES